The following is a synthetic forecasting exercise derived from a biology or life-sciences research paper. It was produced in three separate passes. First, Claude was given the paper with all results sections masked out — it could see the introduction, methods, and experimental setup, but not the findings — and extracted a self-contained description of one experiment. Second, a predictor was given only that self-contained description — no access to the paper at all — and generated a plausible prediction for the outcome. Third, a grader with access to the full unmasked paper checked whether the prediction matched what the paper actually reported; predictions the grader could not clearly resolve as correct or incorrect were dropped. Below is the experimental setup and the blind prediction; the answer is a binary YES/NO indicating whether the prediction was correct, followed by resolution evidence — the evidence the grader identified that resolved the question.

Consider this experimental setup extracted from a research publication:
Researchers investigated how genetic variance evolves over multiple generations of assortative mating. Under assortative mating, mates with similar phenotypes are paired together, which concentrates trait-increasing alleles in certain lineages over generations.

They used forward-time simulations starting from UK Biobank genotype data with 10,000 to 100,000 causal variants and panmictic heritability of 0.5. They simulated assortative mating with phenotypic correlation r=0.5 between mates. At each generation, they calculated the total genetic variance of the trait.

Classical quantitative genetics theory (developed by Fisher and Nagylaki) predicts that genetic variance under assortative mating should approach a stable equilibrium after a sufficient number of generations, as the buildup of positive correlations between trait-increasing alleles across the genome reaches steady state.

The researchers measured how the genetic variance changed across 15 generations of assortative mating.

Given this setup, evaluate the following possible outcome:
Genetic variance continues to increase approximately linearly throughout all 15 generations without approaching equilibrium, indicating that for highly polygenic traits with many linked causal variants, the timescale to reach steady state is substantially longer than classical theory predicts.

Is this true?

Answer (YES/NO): NO